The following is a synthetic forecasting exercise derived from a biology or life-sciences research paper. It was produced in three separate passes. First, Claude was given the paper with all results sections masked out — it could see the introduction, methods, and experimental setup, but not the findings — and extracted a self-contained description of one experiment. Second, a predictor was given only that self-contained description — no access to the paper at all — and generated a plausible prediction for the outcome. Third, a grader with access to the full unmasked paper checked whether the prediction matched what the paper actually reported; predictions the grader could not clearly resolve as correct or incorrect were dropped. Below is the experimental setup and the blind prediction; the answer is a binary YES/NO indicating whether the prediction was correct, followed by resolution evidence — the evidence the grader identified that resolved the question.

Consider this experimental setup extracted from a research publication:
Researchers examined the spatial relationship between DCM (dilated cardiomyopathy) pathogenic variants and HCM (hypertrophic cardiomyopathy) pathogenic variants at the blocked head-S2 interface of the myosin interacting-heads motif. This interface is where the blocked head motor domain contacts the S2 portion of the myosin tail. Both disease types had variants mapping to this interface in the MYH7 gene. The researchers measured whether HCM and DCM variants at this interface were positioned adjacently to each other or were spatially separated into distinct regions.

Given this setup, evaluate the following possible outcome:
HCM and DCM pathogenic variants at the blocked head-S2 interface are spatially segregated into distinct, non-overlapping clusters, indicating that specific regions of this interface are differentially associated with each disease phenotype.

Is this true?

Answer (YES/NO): NO